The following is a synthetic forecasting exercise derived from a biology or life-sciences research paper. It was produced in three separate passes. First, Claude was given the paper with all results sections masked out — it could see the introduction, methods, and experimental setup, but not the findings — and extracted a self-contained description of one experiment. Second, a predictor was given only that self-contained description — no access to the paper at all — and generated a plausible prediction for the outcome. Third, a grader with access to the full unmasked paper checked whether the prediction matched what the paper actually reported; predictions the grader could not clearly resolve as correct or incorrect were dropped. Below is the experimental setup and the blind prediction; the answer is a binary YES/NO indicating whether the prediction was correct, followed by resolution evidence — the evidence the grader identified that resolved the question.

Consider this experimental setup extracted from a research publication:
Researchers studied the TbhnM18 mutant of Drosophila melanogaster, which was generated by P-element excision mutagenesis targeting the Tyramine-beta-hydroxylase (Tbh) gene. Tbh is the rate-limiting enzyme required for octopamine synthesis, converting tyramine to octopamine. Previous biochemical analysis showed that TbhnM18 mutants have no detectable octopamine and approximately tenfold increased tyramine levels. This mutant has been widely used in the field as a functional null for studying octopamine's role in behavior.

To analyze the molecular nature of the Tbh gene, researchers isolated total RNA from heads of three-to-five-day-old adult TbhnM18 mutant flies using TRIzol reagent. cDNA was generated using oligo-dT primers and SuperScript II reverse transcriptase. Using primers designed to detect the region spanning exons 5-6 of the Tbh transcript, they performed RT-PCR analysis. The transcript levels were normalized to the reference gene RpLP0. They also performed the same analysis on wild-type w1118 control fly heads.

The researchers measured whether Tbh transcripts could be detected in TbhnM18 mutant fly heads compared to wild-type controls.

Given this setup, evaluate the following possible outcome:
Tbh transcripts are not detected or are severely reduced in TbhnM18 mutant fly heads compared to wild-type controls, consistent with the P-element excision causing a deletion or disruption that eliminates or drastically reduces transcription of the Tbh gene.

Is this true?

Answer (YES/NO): NO